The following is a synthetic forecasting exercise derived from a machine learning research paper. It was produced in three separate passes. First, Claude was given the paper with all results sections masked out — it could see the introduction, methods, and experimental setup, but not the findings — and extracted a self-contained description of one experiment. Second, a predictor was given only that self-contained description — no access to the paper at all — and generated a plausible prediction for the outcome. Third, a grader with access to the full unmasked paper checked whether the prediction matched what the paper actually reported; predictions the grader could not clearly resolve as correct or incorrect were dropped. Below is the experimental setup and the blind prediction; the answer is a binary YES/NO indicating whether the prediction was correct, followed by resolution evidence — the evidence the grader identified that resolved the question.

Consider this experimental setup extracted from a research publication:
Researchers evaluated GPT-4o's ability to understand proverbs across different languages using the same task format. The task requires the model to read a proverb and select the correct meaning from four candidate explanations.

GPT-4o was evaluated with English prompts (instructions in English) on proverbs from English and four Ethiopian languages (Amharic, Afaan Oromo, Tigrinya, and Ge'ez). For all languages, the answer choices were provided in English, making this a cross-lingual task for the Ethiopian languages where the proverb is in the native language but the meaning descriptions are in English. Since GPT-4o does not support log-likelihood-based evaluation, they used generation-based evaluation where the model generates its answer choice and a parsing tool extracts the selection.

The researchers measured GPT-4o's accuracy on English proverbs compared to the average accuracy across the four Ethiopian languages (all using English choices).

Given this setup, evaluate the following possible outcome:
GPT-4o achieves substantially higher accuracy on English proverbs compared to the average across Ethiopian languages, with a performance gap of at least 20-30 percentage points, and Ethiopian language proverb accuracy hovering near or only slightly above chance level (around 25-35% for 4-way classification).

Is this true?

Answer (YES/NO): NO